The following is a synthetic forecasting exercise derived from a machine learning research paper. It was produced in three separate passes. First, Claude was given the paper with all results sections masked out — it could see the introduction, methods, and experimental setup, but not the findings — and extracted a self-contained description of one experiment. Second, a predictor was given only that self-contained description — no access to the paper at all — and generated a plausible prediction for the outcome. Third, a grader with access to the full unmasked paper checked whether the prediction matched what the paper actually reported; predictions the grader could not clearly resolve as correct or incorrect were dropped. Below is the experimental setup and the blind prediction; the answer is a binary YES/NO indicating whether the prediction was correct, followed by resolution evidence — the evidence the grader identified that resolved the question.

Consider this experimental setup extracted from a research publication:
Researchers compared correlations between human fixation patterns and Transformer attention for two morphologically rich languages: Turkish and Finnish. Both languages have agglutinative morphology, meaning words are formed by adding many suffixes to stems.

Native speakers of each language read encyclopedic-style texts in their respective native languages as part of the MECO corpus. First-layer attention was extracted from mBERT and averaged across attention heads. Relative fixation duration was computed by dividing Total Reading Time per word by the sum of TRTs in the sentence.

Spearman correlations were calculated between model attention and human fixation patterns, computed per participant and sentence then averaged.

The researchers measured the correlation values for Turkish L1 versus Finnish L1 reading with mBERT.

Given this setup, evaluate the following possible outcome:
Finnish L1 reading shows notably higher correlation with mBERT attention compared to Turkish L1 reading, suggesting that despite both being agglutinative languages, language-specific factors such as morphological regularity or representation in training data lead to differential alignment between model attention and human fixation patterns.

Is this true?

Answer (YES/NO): NO